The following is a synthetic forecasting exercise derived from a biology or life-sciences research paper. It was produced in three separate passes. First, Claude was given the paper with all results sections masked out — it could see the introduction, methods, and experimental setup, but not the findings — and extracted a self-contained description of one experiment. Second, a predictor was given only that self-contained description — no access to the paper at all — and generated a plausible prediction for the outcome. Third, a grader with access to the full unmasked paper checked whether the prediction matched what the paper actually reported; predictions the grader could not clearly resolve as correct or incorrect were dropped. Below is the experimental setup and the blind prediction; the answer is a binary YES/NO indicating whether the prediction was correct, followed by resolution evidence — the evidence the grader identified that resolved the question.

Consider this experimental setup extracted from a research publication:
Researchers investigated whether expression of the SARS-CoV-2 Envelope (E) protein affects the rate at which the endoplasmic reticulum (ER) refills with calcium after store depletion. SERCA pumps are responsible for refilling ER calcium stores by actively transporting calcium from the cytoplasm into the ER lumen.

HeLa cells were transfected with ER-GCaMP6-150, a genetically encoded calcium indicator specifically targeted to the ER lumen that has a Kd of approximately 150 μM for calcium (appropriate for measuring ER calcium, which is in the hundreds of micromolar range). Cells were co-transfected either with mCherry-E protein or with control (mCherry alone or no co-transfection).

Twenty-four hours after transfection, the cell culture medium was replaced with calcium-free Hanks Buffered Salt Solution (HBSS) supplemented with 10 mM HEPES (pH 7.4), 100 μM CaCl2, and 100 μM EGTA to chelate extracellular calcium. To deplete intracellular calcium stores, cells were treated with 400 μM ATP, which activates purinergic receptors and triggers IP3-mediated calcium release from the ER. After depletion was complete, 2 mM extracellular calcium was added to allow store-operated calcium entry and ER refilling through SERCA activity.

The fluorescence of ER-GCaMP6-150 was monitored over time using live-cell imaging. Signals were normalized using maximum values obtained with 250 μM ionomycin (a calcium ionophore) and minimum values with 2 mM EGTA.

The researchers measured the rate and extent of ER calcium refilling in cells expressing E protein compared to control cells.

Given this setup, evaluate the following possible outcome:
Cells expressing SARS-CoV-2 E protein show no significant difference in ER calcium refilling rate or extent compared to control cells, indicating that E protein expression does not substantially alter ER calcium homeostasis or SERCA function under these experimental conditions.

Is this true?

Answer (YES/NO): NO